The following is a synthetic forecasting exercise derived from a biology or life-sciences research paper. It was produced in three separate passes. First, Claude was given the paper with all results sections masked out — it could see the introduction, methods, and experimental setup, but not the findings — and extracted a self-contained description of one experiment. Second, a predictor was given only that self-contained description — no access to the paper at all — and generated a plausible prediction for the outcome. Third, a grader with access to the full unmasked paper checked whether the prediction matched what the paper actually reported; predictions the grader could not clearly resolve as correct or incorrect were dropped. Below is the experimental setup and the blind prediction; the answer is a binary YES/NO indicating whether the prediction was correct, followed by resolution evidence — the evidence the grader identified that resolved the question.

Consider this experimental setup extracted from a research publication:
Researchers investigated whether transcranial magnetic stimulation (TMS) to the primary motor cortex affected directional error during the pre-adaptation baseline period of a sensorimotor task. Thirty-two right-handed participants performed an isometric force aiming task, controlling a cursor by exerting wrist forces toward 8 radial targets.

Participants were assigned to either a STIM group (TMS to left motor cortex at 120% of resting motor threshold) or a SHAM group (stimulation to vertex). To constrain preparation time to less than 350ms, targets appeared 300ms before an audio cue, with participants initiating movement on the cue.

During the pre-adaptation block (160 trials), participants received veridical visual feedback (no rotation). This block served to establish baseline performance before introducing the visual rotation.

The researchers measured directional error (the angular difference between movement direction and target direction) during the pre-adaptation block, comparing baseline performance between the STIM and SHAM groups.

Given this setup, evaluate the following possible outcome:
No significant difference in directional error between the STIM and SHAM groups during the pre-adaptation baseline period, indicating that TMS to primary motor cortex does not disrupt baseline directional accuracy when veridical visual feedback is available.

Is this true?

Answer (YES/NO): YES